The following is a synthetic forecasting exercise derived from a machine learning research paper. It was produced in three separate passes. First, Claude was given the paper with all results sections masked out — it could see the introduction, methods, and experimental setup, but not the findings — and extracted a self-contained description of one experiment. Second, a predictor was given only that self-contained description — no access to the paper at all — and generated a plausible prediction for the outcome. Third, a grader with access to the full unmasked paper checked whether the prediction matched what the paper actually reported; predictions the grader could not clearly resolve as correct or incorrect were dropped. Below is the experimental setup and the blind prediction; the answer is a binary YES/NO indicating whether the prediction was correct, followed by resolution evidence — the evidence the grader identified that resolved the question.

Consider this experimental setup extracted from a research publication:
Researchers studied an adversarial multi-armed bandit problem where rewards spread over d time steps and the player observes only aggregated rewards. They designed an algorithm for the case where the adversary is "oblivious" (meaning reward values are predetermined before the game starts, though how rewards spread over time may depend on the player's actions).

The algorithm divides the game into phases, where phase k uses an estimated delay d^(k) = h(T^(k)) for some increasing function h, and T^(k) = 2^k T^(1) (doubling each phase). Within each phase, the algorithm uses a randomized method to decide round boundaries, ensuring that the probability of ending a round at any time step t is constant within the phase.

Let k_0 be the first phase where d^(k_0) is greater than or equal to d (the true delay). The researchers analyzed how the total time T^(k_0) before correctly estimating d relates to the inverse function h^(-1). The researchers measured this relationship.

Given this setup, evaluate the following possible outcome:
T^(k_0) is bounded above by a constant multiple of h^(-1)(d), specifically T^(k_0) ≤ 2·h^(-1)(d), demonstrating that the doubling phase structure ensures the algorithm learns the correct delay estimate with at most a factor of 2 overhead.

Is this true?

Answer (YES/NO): YES